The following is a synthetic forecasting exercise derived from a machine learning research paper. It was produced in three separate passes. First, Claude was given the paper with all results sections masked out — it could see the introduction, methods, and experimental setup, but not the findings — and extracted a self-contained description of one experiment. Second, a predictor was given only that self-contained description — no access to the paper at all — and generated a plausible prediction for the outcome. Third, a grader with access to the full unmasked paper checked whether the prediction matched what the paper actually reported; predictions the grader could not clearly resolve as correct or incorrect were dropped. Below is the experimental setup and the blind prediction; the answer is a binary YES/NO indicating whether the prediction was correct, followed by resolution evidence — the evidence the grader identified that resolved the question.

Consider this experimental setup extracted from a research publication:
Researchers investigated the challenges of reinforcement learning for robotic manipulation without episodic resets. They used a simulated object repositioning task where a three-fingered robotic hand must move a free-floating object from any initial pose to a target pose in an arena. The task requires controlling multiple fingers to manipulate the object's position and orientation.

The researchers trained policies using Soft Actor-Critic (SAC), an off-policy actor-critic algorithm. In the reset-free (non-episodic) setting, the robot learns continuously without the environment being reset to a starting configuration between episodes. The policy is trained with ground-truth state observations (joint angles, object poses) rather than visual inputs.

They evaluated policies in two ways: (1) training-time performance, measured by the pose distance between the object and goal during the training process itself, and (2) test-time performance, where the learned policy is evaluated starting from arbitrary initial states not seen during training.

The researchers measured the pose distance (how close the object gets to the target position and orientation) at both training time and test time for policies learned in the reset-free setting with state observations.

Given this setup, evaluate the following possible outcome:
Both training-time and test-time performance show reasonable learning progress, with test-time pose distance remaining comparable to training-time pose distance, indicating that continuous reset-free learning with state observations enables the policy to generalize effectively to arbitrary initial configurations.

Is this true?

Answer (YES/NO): NO